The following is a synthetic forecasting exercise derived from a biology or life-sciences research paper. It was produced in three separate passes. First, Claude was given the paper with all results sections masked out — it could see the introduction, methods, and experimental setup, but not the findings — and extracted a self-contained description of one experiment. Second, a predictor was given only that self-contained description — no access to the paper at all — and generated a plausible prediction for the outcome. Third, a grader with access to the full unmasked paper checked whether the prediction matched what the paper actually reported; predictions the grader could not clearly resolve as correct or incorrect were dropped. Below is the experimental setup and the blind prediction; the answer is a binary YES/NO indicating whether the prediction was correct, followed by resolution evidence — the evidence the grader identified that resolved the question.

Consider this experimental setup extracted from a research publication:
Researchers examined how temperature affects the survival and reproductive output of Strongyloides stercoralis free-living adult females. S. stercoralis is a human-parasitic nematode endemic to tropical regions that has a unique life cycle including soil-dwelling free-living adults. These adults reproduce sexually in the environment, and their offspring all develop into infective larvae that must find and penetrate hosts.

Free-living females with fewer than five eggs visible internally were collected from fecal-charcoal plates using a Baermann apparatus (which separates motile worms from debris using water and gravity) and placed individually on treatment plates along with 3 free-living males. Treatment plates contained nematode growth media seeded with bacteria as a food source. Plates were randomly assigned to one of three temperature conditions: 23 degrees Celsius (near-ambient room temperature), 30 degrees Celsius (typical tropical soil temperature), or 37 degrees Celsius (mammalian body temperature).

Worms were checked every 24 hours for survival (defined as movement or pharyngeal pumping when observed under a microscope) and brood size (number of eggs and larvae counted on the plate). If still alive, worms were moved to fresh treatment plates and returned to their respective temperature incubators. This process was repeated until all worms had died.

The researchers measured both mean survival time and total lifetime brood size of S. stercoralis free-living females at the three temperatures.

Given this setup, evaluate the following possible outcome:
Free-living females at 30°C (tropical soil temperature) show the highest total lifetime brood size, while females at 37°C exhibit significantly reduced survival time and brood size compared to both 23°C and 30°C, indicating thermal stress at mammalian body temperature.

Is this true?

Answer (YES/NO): NO